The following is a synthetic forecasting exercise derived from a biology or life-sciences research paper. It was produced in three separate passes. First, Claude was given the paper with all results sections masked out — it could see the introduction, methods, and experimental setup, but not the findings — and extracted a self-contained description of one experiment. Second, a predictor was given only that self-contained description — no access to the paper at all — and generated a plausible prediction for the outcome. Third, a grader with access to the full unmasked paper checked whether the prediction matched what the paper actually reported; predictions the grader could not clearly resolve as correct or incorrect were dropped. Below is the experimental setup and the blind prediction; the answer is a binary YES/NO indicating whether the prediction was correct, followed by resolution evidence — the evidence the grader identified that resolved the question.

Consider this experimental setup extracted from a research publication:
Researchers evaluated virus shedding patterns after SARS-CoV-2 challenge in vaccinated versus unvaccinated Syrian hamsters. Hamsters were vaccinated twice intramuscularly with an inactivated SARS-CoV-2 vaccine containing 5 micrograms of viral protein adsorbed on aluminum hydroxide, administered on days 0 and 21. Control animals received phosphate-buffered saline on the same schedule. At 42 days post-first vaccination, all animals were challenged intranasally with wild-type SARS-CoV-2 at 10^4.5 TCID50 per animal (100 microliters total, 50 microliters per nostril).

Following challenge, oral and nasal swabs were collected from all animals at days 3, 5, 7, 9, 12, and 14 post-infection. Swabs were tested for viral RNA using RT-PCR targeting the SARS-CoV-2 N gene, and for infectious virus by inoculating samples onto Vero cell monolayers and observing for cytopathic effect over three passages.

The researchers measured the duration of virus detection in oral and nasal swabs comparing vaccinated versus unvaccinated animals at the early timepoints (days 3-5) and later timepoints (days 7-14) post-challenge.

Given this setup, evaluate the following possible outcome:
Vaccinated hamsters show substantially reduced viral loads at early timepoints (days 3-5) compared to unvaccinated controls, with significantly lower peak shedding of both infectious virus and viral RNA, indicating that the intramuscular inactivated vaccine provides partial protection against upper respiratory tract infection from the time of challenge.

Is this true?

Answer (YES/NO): YES